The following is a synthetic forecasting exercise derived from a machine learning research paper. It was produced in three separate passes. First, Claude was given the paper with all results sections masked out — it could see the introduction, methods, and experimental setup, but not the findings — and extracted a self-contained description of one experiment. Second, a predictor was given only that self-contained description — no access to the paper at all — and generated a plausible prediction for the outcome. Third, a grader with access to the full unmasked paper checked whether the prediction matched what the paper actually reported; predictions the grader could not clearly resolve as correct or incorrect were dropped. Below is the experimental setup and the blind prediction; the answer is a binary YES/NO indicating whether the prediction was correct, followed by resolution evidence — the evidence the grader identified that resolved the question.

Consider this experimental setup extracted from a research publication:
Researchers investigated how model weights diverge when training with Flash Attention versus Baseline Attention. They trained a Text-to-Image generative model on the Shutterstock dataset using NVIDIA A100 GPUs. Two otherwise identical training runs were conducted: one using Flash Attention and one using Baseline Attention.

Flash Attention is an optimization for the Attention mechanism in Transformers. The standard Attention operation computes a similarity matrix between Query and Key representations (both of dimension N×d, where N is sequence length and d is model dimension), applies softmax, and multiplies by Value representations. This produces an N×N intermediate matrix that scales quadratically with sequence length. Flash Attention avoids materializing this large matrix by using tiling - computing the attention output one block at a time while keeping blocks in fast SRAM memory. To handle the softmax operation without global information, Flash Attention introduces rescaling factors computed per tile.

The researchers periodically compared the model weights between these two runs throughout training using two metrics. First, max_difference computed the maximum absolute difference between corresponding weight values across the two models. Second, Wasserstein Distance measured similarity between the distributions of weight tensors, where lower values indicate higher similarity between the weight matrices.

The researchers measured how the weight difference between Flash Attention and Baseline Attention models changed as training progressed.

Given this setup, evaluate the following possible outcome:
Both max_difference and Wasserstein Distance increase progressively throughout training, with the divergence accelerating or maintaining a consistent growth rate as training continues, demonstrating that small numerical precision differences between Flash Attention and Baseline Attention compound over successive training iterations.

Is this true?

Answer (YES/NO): YES